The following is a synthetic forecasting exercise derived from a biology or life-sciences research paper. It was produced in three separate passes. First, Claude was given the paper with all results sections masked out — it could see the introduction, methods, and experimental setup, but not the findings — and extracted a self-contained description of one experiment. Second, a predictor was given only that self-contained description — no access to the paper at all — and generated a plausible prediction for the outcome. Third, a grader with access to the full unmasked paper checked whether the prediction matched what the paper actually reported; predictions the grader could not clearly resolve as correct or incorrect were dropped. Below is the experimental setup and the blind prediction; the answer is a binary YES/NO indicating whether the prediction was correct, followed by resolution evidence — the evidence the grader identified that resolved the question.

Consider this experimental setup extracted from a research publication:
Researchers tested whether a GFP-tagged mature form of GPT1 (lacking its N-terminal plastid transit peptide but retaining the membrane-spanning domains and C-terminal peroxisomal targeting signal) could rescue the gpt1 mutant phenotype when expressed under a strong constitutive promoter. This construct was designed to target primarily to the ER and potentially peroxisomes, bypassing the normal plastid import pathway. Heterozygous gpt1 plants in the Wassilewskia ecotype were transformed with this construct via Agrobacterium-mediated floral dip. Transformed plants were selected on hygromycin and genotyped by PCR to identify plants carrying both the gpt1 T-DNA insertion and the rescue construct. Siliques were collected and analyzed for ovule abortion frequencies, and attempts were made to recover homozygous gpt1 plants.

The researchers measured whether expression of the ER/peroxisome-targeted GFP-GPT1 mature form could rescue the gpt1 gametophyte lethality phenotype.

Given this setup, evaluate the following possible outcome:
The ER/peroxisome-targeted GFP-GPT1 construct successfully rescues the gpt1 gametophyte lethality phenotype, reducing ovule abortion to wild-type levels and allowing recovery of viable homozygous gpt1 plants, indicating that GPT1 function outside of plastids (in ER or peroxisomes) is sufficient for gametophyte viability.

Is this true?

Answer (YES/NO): NO